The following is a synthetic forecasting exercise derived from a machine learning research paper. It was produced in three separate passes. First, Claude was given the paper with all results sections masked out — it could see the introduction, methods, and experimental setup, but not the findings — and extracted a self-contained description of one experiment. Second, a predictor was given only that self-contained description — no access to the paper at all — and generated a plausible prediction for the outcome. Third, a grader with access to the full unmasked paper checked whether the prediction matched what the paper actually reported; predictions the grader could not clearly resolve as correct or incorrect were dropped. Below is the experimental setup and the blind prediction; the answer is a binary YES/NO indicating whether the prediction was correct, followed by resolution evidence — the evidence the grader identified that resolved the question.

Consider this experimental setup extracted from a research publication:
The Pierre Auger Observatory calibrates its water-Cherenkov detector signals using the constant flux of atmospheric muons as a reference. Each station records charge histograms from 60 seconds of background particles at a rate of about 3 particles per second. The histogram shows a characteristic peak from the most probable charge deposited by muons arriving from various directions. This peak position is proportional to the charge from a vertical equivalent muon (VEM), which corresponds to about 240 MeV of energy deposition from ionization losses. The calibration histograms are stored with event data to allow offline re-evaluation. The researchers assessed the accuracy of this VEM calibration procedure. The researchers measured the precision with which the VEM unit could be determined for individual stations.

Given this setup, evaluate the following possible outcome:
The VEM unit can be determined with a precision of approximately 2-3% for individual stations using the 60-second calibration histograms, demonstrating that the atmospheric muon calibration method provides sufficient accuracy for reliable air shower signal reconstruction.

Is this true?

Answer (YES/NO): YES